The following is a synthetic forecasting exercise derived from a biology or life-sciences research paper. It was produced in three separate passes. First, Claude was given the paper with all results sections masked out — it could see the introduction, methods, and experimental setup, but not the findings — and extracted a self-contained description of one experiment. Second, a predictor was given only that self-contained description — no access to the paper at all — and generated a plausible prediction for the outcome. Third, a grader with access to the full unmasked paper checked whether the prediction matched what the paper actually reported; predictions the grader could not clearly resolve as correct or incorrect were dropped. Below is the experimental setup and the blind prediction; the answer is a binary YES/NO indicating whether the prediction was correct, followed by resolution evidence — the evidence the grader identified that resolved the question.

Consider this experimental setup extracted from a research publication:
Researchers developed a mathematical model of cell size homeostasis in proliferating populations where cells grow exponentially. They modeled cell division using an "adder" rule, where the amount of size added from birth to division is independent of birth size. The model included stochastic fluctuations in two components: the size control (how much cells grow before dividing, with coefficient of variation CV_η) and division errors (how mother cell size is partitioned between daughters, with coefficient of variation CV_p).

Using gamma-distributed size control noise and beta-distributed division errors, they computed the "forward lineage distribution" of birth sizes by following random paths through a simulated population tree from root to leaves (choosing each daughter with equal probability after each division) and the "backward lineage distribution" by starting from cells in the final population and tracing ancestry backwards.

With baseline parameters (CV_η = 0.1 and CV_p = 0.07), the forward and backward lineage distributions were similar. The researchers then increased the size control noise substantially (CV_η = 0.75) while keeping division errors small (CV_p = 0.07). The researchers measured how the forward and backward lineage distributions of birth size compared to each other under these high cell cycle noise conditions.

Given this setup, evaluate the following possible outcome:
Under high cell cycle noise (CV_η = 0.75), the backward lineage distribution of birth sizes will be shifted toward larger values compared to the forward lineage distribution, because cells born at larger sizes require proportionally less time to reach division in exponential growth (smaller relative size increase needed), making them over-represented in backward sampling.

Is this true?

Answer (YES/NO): NO